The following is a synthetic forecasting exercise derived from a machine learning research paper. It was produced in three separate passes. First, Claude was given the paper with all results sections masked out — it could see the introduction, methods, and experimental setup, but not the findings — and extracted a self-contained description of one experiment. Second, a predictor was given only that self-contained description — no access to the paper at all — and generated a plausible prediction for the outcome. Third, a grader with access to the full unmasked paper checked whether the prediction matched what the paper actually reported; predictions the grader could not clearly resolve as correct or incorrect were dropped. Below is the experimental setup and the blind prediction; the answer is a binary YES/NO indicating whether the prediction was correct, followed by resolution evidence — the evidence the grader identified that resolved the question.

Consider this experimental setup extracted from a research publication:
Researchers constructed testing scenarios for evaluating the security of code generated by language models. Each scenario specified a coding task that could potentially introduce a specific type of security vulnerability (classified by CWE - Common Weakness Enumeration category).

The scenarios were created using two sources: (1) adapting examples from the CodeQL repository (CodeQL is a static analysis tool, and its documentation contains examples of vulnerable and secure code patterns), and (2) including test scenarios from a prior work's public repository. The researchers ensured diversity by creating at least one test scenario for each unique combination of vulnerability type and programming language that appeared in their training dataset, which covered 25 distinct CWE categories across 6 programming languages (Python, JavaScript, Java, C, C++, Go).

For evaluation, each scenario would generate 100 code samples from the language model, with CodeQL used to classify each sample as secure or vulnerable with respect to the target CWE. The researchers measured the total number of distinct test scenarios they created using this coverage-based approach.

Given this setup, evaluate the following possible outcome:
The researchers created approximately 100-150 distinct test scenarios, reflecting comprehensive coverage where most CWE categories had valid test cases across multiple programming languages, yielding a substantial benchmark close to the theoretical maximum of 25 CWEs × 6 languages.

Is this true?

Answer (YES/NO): NO